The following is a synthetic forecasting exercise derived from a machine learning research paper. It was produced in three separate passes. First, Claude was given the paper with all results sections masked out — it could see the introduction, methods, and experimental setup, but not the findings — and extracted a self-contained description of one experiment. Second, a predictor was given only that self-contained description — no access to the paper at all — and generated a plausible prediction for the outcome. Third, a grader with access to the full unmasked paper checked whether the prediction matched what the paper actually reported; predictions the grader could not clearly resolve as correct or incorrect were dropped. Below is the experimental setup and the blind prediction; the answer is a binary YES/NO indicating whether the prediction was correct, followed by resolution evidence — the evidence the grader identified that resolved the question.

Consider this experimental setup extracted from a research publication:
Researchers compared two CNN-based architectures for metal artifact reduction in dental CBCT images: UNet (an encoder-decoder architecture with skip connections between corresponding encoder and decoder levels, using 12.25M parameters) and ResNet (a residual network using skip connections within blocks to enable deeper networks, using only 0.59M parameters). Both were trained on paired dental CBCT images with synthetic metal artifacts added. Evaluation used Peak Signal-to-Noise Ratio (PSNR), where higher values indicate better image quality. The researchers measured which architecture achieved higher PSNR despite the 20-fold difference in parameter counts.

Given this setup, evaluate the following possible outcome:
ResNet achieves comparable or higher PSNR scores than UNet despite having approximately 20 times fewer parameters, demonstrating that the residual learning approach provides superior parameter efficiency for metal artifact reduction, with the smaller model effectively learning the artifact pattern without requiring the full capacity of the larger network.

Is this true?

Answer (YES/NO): NO